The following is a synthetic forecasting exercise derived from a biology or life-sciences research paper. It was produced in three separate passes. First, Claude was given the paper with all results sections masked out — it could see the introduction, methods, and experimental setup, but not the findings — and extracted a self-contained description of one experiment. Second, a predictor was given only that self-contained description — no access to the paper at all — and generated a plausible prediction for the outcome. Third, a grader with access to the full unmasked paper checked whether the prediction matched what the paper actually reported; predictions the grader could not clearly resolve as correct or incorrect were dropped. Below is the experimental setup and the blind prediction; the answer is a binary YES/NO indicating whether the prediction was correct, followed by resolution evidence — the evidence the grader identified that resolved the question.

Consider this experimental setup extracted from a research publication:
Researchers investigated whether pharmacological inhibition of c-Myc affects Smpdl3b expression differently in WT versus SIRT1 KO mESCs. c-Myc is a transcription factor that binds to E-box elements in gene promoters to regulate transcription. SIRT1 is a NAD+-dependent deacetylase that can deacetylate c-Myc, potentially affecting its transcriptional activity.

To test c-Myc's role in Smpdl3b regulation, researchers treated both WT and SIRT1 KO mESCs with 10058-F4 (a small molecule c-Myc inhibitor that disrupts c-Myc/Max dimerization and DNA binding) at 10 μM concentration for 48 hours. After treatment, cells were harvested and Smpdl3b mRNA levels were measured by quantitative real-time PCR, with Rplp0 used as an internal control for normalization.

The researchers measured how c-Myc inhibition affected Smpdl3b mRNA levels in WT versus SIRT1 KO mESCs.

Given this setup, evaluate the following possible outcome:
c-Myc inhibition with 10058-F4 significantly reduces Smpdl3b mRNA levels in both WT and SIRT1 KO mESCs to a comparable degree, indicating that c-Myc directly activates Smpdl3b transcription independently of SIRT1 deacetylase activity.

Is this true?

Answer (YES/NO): NO